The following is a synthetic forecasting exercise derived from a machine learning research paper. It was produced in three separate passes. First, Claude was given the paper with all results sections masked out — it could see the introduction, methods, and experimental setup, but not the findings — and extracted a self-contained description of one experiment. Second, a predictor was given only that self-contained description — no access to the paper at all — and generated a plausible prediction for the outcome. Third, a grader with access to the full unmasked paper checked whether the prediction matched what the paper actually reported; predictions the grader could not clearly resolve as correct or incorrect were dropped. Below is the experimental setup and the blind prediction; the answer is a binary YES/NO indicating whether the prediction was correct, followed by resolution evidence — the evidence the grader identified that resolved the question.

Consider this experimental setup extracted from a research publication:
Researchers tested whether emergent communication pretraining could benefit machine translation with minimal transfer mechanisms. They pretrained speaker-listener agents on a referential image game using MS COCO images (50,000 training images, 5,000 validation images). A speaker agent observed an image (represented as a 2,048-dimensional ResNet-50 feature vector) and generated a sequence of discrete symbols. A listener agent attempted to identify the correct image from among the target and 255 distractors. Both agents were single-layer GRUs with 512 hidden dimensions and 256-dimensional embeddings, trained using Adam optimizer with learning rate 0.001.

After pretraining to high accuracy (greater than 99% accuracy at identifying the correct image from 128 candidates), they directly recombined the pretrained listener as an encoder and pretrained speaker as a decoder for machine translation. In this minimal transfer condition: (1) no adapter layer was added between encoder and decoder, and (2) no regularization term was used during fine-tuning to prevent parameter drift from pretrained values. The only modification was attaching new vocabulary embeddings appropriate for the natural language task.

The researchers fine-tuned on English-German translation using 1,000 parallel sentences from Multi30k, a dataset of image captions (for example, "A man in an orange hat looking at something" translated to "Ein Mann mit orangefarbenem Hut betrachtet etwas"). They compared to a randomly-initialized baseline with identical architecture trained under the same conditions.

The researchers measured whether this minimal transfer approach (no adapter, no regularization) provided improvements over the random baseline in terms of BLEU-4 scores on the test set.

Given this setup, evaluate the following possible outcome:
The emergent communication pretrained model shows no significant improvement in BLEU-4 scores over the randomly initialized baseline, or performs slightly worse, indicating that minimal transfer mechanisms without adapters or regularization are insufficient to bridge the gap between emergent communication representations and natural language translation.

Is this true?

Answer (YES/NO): NO